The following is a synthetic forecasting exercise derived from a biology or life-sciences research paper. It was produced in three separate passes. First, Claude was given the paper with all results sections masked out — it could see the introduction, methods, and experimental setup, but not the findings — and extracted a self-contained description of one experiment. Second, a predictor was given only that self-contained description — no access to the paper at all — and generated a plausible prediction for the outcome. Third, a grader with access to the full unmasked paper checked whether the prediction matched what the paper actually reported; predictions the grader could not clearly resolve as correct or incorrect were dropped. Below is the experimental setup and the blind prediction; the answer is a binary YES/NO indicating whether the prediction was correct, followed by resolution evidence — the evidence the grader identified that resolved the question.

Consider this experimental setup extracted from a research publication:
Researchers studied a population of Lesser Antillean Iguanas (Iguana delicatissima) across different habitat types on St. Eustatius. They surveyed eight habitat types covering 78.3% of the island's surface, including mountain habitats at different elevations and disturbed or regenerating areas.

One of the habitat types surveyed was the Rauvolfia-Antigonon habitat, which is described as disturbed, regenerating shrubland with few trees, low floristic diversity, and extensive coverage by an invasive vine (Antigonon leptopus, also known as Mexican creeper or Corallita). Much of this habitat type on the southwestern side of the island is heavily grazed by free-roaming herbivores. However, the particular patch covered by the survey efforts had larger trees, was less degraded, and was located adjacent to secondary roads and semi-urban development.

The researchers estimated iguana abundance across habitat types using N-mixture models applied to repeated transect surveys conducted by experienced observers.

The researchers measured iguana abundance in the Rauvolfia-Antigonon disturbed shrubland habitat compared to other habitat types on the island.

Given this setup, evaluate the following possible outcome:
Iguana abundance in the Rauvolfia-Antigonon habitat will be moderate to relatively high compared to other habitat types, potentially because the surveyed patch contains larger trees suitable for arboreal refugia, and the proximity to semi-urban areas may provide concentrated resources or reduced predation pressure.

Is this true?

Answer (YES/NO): YES